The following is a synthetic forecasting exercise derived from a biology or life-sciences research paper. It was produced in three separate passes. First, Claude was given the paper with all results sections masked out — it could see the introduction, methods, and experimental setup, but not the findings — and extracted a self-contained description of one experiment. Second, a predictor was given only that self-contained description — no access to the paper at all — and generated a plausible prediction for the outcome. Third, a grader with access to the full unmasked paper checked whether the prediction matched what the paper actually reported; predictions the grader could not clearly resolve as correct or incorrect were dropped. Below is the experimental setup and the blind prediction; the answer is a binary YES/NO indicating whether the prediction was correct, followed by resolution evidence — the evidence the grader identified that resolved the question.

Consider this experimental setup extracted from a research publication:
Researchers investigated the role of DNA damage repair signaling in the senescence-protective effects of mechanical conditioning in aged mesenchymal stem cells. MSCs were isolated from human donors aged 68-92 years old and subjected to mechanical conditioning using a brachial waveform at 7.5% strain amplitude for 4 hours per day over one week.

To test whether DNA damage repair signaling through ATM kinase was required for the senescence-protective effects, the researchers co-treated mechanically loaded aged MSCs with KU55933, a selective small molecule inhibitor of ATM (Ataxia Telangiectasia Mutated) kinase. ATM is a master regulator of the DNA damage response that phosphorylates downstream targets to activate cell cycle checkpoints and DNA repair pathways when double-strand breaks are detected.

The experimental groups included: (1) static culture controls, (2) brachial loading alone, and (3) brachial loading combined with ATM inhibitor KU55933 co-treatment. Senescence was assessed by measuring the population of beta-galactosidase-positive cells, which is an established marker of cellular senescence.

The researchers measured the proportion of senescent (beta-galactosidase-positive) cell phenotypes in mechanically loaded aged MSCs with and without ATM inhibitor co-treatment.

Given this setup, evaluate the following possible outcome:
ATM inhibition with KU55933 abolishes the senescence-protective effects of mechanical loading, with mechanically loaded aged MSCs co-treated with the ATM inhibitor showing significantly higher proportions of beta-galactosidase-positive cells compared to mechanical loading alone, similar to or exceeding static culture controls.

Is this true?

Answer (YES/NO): YES